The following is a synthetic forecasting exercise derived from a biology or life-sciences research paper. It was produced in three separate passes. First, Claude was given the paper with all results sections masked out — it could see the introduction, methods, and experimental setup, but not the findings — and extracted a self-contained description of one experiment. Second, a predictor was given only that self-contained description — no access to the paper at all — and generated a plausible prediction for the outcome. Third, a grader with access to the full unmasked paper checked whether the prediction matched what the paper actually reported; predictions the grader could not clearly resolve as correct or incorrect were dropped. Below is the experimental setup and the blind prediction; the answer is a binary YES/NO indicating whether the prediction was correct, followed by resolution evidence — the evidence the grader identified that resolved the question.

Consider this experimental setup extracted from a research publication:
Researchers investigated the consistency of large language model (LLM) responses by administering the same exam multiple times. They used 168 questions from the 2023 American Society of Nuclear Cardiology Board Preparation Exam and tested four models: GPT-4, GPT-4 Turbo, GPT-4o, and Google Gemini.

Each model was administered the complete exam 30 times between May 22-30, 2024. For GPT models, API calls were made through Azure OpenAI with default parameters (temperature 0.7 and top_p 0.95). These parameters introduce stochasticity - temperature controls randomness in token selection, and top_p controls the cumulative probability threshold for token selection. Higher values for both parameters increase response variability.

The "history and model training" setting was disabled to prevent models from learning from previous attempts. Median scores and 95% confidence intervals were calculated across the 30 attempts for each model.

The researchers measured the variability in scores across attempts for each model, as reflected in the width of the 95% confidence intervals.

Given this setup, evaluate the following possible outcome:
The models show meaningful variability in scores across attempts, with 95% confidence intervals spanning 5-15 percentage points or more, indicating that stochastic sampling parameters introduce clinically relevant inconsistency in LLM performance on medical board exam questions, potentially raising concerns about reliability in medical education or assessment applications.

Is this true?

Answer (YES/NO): NO